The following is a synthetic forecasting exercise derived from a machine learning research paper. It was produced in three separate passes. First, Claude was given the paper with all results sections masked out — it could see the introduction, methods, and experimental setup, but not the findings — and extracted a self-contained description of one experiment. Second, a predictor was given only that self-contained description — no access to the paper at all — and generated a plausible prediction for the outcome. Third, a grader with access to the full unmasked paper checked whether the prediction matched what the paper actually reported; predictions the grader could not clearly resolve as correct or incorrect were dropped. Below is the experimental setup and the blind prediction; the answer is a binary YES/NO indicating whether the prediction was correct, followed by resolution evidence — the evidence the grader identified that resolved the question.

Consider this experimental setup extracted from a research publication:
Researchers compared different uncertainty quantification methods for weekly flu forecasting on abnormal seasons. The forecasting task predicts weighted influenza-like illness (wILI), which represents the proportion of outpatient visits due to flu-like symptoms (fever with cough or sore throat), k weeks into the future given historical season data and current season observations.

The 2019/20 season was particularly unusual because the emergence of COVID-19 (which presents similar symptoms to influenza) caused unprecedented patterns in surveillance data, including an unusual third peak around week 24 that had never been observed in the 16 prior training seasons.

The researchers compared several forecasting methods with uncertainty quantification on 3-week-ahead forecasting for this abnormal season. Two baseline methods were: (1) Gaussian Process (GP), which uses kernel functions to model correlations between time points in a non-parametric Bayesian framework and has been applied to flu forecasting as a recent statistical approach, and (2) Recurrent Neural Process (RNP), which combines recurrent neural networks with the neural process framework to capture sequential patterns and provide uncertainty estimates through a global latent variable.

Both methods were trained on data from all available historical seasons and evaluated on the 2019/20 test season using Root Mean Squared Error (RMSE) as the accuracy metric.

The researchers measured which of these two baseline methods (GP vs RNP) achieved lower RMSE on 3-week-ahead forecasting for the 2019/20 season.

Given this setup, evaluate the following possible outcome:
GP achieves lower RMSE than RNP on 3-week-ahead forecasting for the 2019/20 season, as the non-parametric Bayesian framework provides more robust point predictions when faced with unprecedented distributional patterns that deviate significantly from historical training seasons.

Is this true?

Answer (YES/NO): NO